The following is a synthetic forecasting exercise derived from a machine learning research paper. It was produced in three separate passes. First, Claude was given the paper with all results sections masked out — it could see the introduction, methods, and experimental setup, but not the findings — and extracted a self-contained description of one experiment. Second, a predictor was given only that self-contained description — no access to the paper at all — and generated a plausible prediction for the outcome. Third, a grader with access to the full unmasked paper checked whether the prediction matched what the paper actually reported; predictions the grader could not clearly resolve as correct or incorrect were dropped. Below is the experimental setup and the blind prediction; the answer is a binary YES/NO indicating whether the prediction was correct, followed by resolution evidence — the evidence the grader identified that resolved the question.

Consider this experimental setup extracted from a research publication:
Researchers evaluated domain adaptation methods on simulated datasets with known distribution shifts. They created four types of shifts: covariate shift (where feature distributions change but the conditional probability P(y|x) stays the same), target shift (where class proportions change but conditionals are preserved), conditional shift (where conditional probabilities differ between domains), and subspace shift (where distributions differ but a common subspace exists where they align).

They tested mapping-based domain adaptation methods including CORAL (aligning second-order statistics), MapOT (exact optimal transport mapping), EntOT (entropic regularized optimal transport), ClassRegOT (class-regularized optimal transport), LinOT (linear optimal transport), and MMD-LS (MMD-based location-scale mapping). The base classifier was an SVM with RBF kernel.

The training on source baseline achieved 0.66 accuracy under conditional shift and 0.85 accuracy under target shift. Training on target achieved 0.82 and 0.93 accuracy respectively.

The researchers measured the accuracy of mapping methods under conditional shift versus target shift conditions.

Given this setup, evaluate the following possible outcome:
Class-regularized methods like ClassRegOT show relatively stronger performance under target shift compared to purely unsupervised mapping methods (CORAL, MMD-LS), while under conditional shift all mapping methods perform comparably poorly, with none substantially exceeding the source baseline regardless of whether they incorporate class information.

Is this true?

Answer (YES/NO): NO